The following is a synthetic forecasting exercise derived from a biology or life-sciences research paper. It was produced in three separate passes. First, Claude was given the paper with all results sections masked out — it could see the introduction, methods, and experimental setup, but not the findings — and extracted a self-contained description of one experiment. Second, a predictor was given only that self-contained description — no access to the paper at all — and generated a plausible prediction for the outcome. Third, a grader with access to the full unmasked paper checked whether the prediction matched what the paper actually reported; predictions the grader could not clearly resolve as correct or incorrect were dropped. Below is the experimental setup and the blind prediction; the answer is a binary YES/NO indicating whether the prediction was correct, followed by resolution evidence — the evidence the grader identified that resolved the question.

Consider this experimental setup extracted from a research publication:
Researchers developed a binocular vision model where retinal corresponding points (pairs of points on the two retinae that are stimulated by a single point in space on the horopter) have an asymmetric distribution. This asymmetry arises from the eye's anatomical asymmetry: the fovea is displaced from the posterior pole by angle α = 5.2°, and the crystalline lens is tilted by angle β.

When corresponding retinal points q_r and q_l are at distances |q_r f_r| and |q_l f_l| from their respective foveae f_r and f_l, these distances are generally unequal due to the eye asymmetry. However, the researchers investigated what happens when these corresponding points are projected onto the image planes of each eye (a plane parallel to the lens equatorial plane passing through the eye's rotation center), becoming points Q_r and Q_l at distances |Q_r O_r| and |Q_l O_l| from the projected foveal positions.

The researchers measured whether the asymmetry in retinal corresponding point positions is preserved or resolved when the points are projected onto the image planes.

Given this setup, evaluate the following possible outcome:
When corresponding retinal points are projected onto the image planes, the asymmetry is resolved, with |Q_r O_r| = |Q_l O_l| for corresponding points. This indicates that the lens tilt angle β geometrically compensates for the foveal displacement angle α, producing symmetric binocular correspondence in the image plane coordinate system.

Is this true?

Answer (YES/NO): YES